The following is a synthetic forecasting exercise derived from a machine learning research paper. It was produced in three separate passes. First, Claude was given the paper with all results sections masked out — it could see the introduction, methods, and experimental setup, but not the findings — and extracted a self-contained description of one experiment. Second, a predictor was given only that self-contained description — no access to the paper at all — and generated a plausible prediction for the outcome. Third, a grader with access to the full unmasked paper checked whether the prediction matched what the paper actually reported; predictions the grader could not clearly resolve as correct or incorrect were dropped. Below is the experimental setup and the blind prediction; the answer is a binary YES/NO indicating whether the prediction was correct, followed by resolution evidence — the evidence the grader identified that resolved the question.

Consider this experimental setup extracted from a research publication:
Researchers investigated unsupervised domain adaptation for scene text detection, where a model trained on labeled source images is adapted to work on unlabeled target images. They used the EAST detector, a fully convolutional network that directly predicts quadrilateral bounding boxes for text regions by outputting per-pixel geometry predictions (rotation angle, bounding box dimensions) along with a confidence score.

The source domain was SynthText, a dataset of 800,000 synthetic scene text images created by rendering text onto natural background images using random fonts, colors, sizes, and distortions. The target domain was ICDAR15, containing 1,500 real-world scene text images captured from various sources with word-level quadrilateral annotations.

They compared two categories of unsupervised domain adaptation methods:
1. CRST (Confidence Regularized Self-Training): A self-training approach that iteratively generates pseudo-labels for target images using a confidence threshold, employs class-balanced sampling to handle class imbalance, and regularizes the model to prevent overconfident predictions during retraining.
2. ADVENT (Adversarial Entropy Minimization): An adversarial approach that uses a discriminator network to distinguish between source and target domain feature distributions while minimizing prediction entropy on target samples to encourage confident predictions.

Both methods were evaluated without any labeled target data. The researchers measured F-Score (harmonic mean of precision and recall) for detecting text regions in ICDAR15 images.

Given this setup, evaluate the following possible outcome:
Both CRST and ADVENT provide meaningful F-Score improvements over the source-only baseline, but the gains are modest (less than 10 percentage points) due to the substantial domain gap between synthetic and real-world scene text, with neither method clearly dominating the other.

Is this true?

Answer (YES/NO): NO